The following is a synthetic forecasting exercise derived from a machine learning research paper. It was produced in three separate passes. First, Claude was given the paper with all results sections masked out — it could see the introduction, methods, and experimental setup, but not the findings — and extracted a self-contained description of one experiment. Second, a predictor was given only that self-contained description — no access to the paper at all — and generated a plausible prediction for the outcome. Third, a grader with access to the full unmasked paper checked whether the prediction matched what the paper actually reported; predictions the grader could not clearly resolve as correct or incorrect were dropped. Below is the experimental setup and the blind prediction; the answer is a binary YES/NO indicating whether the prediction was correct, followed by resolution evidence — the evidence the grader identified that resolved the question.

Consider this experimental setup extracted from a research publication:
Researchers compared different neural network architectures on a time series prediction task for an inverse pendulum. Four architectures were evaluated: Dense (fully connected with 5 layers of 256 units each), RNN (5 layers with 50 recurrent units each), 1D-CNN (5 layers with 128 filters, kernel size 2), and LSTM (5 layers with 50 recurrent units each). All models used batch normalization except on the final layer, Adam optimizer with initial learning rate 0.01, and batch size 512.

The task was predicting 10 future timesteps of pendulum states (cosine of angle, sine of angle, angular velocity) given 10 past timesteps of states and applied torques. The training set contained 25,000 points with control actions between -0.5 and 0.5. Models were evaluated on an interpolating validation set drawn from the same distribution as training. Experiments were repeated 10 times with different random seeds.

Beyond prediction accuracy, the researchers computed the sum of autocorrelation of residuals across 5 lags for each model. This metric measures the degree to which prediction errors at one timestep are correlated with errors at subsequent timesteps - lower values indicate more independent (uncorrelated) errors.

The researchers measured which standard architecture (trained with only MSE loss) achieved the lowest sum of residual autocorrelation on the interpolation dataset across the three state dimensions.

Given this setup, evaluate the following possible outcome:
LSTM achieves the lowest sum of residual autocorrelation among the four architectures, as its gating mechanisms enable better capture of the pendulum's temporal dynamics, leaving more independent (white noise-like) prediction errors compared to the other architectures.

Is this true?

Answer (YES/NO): YES